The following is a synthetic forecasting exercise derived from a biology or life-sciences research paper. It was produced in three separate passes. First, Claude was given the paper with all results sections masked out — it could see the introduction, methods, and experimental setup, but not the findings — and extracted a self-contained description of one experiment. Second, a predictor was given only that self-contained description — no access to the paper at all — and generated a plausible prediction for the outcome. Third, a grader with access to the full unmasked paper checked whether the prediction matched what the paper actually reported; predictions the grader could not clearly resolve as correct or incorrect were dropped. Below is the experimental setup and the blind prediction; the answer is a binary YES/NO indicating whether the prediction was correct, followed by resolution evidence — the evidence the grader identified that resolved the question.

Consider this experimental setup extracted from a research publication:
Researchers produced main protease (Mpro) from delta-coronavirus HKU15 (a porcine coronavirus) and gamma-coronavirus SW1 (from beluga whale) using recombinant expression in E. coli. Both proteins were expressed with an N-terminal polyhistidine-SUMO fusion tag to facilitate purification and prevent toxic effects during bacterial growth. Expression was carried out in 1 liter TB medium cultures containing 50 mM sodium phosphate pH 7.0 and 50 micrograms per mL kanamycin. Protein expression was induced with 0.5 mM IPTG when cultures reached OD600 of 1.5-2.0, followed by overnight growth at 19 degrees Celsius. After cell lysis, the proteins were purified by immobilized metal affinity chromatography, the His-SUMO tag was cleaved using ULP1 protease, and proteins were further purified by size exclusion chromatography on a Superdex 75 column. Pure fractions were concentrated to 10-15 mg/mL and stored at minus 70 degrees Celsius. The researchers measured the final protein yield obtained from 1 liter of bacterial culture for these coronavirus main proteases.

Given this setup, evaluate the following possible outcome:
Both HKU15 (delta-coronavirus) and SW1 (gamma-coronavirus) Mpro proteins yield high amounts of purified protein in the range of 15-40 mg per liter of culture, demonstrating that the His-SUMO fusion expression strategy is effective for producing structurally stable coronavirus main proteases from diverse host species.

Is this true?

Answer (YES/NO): NO